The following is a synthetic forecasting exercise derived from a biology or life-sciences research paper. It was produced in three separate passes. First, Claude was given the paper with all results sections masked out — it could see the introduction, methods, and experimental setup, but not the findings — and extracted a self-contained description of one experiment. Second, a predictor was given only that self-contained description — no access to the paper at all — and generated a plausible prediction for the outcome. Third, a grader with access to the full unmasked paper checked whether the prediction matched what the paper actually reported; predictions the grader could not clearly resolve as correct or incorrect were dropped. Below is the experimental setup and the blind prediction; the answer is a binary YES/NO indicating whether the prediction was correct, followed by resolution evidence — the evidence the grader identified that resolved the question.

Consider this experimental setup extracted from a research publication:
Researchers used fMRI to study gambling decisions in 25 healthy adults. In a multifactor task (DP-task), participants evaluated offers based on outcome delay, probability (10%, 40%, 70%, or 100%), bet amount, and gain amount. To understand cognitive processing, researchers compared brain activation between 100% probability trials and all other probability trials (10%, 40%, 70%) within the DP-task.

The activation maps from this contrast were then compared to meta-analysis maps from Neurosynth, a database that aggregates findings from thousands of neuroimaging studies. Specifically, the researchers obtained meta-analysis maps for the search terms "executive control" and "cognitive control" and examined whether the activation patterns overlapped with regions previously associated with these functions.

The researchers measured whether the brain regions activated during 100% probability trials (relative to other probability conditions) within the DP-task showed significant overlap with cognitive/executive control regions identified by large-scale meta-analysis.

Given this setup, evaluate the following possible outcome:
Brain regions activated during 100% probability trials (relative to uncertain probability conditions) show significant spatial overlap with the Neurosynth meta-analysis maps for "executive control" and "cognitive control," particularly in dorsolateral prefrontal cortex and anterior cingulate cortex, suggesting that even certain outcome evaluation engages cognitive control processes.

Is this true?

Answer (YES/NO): NO